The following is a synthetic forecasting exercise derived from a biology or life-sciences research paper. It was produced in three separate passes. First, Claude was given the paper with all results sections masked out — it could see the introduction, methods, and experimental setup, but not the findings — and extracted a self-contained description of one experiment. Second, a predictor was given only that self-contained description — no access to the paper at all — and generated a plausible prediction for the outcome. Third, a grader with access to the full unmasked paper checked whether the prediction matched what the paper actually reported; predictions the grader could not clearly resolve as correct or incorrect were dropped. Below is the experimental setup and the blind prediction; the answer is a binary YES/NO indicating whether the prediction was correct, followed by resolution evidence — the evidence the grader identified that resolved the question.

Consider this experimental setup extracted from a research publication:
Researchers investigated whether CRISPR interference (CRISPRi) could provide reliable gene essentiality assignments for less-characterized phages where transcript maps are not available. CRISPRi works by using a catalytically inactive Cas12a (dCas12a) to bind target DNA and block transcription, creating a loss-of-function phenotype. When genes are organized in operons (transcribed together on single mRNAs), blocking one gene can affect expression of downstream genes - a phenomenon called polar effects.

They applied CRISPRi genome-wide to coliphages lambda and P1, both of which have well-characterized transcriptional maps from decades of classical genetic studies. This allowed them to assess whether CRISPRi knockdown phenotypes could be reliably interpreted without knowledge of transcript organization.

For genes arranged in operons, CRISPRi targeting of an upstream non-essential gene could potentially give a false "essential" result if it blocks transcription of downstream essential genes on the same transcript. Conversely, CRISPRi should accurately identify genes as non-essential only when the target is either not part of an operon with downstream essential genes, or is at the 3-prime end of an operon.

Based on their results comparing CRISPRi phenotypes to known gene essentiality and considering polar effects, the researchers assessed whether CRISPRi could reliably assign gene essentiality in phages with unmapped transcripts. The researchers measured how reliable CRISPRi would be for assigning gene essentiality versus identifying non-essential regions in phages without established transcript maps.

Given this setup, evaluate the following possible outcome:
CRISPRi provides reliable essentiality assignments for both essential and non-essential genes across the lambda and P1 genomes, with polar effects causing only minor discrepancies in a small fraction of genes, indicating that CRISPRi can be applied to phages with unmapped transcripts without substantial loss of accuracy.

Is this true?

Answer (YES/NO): NO